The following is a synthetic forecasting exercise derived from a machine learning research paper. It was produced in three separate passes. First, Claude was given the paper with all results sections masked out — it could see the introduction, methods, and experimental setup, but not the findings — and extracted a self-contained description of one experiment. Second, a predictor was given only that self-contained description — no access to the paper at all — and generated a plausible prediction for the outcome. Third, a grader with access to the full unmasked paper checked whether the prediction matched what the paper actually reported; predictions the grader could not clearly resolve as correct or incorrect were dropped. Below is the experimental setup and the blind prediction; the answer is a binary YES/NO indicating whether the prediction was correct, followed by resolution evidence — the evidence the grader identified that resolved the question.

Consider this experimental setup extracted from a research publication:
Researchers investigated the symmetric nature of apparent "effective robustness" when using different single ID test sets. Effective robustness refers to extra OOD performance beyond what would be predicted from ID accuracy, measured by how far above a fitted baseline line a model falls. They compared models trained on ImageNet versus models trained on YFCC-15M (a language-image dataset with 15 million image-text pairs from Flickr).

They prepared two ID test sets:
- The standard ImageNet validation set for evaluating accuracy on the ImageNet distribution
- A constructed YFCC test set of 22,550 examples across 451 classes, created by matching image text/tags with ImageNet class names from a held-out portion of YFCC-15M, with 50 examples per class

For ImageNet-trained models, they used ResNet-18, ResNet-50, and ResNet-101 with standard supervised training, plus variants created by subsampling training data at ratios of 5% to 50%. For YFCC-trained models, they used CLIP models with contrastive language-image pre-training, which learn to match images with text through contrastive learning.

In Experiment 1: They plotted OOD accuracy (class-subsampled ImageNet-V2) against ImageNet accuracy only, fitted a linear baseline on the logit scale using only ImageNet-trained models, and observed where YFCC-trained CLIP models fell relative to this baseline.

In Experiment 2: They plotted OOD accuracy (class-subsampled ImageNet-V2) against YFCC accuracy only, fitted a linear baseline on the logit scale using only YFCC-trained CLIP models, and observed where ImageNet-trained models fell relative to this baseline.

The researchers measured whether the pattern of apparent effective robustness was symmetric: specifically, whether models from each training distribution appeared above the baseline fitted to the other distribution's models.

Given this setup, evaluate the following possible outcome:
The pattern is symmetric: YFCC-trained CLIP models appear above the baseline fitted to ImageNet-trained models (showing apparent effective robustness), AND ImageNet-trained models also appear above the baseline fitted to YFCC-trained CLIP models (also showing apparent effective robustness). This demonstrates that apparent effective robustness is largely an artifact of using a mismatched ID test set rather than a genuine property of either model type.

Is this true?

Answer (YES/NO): YES